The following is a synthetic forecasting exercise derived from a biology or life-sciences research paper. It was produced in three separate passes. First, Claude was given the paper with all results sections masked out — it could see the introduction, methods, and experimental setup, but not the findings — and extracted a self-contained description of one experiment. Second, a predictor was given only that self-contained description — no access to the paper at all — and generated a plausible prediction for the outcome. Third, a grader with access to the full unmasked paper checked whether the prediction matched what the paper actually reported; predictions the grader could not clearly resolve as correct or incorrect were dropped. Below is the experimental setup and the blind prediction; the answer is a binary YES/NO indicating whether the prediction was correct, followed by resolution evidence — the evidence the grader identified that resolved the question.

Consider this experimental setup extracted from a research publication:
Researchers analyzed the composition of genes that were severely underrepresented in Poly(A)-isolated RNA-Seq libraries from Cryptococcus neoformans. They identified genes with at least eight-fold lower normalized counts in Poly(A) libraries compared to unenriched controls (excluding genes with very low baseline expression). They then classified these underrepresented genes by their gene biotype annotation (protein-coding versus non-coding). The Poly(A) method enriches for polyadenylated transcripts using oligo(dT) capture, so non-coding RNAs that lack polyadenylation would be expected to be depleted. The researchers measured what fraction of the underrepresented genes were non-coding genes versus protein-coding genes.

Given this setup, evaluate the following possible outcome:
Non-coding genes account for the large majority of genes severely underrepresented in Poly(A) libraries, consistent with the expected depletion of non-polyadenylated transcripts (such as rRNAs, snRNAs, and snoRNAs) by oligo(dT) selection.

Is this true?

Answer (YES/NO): NO